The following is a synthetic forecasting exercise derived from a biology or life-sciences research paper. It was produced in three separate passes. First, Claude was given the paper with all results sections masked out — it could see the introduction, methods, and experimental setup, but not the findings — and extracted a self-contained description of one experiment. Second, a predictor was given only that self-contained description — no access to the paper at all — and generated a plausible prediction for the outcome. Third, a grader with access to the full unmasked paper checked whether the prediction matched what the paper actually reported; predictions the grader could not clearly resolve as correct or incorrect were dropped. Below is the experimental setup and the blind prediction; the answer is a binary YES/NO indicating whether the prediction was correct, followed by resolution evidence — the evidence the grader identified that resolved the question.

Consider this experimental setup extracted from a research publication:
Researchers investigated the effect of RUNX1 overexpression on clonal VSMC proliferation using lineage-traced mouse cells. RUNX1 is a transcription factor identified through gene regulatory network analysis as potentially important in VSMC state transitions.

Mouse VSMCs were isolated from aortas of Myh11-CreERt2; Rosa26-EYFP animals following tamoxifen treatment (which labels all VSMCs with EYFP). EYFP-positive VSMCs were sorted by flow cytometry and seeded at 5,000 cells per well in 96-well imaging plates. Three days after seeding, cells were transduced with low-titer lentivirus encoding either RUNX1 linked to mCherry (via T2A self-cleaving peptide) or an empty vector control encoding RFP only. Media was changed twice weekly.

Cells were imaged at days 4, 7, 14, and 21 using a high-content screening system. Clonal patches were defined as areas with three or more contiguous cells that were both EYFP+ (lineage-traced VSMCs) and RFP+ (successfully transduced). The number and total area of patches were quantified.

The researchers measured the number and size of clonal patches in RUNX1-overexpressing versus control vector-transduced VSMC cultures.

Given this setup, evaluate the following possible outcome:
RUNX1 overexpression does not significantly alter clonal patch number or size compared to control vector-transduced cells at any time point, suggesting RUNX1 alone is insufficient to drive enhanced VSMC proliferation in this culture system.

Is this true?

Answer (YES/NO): NO